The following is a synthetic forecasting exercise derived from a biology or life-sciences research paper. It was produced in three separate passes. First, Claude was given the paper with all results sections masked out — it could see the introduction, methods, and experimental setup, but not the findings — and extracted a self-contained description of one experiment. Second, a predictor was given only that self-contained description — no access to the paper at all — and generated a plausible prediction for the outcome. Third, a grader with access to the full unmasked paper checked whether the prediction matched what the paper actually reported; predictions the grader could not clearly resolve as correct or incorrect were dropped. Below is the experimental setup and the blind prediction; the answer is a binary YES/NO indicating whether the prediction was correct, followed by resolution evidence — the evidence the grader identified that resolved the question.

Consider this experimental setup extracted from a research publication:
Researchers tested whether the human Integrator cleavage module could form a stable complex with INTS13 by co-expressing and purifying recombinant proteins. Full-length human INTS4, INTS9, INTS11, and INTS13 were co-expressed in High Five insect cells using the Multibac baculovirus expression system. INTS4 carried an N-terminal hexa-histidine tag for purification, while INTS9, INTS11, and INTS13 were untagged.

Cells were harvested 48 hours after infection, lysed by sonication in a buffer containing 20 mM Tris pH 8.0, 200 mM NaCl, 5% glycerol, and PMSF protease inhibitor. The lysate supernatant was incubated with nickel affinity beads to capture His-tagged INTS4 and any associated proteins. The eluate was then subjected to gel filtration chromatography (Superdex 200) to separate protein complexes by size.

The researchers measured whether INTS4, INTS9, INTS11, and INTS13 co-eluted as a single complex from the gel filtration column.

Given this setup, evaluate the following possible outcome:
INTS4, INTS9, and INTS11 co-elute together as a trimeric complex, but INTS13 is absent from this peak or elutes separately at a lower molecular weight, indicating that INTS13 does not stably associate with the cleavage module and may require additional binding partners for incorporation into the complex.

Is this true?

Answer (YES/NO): NO